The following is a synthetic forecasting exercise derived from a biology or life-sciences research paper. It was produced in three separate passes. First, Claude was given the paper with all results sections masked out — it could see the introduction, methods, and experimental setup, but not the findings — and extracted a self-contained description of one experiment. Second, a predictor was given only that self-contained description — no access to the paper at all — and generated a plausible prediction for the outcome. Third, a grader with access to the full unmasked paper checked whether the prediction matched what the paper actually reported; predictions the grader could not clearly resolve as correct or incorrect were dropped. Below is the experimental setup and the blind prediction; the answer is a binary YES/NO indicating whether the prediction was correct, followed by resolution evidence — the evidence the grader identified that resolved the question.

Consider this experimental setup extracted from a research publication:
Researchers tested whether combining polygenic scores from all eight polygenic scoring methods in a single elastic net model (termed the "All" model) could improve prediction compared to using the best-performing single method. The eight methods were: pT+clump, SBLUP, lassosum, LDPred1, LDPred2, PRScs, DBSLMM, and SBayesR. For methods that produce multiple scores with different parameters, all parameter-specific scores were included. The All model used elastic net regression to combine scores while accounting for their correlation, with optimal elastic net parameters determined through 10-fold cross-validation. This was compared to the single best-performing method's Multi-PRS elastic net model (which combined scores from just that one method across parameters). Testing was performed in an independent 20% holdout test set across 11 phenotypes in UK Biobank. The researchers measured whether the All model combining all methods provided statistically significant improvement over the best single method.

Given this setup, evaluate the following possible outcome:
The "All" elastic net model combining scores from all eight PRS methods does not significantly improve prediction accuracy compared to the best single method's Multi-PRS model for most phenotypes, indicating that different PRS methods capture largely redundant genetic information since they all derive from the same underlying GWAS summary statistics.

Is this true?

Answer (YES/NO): YES